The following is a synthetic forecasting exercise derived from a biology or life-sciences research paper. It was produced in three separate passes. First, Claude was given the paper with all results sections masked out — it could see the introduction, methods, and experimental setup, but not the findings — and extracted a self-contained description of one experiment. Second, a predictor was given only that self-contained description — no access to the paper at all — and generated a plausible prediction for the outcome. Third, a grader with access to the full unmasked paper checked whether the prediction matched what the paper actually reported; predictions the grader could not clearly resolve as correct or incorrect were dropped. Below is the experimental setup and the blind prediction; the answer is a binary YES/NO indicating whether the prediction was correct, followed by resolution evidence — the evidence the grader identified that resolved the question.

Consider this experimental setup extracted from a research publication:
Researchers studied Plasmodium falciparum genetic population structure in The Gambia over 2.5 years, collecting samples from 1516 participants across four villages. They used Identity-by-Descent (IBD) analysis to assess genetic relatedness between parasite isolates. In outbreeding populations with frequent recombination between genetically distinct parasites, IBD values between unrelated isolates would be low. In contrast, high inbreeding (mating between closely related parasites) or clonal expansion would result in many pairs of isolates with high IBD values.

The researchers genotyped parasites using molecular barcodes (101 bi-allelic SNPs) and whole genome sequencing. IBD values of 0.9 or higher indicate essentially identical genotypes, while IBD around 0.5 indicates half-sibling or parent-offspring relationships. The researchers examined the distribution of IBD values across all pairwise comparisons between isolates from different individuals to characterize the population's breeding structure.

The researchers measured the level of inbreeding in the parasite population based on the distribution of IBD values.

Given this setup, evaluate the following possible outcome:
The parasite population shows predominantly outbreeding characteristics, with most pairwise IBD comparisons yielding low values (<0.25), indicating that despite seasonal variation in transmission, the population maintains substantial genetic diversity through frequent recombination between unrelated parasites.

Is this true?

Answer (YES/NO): YES